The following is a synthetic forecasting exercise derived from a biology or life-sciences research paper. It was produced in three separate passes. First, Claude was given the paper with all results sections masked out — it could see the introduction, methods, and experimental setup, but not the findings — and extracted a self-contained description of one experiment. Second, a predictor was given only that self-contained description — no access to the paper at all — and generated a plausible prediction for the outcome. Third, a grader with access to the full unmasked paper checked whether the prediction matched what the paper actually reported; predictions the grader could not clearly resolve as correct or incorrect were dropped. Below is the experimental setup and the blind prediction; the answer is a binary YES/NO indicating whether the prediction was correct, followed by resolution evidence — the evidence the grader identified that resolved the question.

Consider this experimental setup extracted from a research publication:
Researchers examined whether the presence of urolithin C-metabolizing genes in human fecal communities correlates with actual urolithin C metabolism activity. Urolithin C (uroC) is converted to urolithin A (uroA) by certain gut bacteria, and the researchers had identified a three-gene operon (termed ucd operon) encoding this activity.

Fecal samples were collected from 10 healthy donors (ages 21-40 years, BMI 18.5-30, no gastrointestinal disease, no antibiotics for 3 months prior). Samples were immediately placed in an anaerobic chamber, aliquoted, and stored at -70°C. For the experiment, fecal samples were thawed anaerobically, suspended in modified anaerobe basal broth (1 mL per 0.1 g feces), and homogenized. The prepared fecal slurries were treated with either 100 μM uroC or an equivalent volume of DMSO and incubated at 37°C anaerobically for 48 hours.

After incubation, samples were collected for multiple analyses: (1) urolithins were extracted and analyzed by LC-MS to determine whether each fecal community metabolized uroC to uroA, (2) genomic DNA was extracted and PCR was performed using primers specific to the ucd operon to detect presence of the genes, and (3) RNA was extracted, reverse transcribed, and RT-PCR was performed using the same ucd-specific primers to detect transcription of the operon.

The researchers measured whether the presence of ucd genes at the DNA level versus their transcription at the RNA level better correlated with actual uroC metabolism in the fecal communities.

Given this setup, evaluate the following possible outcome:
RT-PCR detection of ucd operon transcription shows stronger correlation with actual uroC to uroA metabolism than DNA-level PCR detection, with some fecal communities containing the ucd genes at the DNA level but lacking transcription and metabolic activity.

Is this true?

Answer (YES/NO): YES